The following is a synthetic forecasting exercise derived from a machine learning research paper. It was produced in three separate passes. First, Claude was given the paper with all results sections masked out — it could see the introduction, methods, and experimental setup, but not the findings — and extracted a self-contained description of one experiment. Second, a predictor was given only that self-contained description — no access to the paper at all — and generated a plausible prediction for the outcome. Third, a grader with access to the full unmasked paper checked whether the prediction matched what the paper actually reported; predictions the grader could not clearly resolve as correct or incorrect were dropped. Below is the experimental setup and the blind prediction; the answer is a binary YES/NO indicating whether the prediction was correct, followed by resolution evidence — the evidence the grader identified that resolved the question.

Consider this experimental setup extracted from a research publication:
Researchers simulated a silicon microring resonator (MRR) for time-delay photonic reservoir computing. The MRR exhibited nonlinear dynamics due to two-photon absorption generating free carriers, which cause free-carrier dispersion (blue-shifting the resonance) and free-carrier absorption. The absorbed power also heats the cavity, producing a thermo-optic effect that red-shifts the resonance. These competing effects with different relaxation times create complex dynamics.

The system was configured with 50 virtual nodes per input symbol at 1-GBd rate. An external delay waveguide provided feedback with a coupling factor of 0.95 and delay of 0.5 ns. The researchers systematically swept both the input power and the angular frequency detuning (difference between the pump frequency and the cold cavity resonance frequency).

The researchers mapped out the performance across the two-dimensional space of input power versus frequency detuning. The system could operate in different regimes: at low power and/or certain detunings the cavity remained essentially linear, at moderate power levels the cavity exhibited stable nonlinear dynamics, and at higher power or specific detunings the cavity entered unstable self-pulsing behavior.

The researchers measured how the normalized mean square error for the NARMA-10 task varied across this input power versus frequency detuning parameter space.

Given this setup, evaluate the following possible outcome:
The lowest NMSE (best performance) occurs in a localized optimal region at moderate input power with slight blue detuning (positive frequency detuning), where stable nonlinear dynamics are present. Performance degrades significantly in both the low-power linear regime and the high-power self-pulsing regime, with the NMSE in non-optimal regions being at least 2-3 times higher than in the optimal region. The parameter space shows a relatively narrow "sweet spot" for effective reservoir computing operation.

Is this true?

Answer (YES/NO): NO